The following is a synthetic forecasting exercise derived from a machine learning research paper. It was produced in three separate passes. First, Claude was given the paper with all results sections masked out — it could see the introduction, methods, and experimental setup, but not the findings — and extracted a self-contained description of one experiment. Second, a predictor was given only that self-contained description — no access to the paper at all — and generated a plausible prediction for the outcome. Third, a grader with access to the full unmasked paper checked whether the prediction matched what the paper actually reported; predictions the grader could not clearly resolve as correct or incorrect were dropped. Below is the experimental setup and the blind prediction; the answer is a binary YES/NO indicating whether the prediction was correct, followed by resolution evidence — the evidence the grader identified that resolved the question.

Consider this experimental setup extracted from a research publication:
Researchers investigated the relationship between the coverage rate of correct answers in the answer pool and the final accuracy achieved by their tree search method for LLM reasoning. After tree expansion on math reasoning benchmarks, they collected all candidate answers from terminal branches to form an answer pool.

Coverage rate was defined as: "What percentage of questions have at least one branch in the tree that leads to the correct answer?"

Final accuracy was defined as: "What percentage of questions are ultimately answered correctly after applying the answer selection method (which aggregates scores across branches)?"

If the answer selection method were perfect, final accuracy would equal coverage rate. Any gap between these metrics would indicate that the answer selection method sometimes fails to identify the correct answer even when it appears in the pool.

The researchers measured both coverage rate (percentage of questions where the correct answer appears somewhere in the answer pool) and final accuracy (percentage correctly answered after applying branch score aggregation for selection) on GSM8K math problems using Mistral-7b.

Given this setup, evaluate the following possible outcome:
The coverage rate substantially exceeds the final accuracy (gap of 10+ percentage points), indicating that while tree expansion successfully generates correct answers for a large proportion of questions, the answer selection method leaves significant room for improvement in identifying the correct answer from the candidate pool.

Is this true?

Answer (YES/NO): YES